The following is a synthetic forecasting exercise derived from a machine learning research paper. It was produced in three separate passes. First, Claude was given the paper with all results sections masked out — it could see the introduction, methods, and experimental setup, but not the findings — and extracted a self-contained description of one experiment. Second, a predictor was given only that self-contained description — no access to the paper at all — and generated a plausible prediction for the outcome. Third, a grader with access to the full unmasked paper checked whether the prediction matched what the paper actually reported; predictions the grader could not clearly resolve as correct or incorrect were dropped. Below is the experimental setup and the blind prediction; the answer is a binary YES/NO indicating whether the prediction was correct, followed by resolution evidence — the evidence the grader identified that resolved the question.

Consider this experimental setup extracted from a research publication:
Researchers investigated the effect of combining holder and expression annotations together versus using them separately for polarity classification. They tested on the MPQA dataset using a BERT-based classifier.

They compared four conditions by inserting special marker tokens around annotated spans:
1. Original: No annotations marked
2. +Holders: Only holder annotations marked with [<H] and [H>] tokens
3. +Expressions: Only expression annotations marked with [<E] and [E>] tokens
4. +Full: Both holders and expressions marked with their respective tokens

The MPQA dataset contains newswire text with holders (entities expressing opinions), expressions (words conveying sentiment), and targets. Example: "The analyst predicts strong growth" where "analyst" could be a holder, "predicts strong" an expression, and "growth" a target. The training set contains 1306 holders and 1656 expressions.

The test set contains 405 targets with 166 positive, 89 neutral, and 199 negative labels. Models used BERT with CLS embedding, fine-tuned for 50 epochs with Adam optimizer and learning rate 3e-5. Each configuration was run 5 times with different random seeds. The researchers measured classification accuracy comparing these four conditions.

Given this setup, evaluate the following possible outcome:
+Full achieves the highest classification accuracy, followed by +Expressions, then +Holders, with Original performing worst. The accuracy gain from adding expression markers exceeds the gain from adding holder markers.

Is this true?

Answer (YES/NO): NO